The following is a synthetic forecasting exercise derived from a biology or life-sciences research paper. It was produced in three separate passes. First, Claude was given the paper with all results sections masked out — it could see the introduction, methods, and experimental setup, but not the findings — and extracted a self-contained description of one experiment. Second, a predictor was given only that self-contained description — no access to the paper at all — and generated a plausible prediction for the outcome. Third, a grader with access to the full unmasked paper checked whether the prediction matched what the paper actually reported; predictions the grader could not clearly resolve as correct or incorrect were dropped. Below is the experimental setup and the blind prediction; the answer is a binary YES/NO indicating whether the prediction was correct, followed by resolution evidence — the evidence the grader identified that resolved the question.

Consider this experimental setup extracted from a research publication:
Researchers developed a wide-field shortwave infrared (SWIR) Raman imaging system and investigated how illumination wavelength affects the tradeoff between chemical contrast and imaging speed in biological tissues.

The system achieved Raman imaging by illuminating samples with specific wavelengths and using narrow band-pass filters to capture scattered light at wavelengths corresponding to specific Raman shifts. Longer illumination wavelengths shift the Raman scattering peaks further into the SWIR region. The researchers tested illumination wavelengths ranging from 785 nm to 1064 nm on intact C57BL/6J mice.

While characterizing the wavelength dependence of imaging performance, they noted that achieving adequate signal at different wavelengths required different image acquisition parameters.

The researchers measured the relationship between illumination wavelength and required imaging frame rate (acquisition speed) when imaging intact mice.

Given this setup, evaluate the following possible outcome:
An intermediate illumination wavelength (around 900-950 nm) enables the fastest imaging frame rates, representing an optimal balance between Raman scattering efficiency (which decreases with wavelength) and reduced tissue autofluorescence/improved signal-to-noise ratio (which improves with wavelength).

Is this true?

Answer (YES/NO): NO